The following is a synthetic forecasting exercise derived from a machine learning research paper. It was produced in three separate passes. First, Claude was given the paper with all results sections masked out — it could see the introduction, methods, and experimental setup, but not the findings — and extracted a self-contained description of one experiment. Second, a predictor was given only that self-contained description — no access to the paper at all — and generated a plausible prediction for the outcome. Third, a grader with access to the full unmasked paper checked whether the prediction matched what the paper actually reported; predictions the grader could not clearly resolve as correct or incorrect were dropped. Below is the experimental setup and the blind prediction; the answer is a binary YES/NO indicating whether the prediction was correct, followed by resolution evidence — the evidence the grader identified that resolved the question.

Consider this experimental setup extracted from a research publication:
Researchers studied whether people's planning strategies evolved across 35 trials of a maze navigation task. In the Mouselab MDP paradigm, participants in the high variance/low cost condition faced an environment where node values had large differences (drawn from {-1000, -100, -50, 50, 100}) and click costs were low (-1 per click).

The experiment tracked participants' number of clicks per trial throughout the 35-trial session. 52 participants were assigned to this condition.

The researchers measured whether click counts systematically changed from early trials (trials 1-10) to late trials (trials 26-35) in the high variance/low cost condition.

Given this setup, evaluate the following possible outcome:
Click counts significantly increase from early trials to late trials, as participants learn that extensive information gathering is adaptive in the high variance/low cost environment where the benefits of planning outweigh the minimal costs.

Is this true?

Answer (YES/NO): YES